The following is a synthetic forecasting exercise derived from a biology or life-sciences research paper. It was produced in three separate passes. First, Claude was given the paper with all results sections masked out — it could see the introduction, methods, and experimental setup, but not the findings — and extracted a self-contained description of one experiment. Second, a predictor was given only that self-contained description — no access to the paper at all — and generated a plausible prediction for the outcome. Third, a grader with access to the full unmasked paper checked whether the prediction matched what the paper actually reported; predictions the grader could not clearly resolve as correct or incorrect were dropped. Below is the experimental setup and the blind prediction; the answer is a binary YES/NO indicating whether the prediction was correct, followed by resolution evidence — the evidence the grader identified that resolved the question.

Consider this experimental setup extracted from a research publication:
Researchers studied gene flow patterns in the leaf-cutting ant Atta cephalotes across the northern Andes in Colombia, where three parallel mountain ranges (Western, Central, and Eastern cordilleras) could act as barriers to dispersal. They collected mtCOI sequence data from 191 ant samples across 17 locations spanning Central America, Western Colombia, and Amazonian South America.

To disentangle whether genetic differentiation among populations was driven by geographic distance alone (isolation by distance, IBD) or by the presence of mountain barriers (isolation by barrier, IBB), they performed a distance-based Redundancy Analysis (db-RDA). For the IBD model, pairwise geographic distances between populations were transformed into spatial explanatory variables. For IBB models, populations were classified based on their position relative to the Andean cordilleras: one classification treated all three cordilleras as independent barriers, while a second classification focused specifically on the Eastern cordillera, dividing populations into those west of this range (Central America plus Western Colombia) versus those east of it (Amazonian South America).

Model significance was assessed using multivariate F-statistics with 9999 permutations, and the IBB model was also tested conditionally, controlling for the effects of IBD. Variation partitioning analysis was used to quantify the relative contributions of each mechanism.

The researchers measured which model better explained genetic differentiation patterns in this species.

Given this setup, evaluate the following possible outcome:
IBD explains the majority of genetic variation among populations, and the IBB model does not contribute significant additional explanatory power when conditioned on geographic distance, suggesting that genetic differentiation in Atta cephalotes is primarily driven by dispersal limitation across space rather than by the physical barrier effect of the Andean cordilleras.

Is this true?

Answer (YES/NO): NO